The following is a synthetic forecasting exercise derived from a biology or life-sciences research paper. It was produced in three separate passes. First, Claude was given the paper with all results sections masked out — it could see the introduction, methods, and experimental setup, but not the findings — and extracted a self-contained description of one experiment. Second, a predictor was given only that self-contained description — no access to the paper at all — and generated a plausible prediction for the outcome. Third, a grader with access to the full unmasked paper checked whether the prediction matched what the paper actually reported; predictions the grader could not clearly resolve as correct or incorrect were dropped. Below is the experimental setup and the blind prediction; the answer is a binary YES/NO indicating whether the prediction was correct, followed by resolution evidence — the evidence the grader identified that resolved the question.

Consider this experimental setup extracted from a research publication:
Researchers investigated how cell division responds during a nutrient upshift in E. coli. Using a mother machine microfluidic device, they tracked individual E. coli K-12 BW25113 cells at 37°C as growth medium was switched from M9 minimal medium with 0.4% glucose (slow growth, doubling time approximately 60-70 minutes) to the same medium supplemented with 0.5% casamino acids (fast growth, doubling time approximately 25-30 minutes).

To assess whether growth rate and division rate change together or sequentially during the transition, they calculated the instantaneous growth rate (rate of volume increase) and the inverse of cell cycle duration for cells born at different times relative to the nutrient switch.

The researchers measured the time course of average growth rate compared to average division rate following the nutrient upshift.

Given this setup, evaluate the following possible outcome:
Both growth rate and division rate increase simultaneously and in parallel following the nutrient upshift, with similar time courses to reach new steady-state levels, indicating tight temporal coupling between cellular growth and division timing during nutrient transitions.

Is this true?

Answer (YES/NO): NO